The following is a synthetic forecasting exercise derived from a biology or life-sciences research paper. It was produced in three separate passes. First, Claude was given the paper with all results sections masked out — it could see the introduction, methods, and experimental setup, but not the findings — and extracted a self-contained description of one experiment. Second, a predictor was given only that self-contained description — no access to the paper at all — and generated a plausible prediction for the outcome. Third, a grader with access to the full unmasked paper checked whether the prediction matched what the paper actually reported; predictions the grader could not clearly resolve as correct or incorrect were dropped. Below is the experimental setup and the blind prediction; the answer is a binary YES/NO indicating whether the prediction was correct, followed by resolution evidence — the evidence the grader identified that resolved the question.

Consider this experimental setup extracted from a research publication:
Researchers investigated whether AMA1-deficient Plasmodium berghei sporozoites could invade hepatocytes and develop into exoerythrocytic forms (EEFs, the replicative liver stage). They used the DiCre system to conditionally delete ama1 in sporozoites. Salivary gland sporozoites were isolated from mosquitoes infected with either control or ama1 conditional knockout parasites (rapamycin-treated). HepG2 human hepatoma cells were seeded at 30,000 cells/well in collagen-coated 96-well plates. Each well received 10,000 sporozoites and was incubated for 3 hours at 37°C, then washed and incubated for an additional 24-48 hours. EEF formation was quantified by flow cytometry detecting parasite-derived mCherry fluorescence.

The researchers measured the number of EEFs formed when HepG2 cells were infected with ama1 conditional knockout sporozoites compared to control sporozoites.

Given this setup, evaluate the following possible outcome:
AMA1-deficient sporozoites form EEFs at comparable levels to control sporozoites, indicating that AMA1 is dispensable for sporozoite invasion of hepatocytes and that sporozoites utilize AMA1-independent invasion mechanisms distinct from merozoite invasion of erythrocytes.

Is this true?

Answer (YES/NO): NO